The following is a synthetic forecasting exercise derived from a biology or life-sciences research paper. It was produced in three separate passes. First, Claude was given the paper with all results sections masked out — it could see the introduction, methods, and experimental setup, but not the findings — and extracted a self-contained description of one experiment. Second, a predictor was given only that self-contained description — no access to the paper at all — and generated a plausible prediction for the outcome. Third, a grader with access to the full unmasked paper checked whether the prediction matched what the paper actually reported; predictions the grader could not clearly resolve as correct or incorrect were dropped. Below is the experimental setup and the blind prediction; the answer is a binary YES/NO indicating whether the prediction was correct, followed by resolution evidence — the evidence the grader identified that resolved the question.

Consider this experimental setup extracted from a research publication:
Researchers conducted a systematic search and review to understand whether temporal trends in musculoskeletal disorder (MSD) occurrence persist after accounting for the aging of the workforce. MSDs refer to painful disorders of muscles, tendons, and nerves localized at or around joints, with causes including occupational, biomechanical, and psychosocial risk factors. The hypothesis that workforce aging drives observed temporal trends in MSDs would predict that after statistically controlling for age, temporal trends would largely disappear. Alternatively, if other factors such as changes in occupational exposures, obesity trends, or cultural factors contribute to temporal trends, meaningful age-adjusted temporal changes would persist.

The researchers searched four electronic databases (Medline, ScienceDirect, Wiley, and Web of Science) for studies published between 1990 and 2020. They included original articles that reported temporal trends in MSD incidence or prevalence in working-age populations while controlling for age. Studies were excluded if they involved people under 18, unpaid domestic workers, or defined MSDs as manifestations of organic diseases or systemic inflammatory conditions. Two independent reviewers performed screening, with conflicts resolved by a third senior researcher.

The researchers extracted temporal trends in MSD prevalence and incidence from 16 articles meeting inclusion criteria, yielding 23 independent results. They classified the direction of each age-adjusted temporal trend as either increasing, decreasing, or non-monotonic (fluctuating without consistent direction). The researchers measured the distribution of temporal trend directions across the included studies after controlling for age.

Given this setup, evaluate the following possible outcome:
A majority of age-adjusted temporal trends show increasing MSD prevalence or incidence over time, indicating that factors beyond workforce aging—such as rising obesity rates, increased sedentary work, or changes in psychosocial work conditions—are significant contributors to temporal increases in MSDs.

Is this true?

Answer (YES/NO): NO